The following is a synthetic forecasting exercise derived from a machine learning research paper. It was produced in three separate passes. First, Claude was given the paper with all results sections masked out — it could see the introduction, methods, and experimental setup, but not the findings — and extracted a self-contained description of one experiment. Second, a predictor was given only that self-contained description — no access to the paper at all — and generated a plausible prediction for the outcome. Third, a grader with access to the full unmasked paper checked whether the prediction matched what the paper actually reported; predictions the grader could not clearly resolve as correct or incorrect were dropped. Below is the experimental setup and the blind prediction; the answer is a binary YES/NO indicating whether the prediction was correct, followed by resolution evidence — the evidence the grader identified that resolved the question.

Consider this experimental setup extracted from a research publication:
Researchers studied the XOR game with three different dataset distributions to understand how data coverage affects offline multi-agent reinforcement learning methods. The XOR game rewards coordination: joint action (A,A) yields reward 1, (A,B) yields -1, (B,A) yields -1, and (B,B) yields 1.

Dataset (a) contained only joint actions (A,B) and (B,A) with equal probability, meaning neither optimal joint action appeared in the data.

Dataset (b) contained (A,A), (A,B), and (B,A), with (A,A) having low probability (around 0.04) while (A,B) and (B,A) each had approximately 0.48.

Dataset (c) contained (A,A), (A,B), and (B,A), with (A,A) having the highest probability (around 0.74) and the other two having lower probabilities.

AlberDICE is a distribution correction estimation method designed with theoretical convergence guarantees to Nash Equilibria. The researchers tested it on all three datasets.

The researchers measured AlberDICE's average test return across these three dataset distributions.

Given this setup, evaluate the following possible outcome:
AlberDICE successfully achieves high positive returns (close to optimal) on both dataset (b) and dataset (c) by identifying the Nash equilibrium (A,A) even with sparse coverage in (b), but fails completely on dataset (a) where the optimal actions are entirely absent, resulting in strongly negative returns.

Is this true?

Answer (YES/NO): NO